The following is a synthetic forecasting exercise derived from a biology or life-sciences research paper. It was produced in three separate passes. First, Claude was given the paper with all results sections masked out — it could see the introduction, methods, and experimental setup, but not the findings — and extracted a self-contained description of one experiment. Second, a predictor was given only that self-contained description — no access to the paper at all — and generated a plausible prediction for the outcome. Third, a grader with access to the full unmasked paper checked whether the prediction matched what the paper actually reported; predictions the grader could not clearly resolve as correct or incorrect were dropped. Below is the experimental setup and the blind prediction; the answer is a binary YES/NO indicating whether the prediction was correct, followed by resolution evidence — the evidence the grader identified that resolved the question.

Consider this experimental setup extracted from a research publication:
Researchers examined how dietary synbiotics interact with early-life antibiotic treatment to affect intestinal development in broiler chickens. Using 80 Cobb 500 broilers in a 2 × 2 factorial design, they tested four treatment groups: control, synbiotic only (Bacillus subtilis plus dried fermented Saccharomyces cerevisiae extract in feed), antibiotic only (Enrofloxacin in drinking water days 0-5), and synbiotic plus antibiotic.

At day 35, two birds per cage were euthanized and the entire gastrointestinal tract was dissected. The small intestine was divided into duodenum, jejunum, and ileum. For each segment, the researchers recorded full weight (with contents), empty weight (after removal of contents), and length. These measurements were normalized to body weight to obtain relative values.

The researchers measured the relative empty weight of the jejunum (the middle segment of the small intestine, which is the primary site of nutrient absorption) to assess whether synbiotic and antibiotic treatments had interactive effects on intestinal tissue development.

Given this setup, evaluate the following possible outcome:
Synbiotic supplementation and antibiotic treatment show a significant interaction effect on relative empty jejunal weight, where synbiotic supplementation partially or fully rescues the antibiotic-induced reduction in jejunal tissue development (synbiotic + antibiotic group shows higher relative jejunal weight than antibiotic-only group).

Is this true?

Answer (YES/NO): NO